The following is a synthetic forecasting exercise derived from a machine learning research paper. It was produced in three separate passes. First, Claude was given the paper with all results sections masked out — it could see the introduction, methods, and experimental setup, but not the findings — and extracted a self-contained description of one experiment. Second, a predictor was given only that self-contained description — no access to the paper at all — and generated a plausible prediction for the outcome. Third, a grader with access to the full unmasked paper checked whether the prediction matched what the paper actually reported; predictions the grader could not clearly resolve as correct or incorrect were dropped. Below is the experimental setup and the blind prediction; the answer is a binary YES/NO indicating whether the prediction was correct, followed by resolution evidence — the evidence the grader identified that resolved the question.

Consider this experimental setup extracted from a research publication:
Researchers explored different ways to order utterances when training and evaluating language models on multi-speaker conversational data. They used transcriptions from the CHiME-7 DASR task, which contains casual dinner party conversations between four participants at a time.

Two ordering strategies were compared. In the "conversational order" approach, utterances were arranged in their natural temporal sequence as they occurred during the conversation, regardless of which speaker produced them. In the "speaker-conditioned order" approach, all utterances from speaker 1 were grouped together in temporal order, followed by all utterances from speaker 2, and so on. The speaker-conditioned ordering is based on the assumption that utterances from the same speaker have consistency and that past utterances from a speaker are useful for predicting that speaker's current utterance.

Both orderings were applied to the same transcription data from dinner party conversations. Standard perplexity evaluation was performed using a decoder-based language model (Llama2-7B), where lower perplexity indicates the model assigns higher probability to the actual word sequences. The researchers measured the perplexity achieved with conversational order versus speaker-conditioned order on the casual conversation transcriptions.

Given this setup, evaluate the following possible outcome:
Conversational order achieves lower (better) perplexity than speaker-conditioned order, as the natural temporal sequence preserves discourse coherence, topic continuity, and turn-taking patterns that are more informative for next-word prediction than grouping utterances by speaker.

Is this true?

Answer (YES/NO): NO